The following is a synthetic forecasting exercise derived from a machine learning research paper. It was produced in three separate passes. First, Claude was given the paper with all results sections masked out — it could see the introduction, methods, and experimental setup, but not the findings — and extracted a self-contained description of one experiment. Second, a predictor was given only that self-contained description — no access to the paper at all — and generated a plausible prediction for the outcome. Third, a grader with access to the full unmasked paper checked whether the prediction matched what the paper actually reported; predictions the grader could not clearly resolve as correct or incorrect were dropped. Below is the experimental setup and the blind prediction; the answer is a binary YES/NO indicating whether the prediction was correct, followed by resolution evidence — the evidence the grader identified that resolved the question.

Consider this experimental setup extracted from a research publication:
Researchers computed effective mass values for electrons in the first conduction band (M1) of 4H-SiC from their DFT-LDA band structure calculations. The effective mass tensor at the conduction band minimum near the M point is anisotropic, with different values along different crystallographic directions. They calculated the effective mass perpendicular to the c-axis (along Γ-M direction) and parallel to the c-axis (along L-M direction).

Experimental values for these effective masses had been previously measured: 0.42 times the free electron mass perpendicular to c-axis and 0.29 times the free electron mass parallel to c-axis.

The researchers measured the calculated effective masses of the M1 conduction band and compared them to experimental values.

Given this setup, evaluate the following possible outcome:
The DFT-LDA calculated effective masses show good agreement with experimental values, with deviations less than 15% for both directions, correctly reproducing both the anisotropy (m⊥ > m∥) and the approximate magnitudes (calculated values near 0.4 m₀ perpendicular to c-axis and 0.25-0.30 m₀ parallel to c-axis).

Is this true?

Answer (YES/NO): NO